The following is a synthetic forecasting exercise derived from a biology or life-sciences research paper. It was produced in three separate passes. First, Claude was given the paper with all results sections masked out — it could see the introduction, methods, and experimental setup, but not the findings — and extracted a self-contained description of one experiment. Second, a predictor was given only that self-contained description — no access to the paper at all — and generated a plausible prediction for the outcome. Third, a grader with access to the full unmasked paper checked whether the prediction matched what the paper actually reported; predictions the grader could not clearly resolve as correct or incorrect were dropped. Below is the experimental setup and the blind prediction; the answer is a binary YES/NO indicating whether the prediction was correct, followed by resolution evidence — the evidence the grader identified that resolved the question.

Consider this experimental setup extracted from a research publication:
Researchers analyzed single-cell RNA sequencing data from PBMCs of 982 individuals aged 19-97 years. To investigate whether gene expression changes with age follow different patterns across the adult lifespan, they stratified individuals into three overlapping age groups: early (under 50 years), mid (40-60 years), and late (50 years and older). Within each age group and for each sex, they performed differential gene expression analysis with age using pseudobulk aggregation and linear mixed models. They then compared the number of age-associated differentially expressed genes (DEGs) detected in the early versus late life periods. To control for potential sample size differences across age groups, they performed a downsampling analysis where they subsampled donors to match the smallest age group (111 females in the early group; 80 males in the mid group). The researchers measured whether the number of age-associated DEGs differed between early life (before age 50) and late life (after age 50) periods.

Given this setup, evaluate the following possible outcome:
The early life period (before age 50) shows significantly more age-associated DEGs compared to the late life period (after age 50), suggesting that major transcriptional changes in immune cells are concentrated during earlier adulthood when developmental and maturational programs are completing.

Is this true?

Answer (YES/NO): NO